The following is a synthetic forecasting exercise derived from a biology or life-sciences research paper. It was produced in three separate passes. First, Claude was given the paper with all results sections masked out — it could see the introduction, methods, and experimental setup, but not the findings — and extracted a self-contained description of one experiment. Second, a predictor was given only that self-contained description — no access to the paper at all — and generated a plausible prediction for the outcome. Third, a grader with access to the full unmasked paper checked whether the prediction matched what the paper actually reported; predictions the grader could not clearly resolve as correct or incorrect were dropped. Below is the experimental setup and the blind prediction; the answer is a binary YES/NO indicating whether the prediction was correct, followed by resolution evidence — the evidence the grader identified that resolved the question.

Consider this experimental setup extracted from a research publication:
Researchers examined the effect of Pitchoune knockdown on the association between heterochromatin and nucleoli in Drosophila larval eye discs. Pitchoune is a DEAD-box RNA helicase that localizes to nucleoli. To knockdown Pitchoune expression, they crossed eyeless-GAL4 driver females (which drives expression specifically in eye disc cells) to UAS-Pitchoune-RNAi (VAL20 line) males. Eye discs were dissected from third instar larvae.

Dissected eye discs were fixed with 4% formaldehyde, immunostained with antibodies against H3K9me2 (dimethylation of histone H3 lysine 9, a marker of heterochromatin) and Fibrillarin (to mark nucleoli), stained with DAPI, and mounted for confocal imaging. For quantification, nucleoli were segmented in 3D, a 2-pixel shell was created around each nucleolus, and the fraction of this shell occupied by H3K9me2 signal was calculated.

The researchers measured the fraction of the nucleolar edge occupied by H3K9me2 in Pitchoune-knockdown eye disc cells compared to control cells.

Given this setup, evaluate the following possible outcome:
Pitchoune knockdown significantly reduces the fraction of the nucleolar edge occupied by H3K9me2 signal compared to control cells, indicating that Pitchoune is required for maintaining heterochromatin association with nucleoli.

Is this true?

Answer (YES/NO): YES